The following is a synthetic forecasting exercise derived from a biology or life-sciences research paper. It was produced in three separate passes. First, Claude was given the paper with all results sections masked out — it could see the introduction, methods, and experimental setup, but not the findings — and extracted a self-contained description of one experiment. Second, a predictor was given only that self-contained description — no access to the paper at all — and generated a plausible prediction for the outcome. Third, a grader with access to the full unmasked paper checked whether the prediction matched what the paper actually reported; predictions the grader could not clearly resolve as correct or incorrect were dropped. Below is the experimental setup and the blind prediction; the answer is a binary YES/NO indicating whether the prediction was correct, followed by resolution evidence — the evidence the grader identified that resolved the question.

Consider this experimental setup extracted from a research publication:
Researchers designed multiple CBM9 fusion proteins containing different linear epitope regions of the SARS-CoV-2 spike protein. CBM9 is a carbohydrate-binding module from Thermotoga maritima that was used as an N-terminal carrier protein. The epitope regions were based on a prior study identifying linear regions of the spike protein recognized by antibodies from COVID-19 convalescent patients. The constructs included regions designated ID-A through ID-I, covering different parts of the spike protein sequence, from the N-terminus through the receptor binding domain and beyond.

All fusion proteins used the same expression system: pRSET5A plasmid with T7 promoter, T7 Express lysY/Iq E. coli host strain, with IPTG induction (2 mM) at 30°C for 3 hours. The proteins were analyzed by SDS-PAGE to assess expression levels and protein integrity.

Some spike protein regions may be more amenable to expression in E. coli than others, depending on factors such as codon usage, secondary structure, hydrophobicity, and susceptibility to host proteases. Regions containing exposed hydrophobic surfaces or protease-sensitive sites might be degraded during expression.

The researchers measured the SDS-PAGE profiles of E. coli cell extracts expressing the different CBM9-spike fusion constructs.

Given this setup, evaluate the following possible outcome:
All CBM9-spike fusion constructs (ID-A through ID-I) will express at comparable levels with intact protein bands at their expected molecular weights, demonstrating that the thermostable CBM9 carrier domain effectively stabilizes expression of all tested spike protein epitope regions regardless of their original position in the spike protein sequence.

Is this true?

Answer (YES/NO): NO